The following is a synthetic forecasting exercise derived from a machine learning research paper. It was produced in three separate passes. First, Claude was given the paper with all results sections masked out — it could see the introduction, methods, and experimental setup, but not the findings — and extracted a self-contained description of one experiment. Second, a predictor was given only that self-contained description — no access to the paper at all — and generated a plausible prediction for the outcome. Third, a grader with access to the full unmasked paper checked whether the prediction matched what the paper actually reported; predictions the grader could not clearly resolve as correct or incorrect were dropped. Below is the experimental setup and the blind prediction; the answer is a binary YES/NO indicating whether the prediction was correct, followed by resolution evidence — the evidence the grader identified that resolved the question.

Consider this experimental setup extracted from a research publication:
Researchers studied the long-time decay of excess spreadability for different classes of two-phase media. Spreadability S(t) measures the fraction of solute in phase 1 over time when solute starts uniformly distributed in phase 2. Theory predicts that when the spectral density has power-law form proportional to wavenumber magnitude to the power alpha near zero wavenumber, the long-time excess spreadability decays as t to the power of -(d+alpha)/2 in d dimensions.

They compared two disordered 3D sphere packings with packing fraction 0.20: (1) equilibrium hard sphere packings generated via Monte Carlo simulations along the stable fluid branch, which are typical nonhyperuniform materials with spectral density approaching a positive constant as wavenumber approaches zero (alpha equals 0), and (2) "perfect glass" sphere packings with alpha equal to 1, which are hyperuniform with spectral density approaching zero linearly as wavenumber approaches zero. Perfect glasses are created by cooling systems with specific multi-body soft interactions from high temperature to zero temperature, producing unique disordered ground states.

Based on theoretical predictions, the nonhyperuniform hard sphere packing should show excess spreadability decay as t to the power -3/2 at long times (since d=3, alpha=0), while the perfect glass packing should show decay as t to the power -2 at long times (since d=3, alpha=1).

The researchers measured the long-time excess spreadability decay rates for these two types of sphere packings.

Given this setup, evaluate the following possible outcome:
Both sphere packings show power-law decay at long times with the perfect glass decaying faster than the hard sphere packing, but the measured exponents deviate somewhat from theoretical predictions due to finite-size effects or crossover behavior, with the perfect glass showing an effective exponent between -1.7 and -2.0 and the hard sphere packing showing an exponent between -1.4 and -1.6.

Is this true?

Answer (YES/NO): NO